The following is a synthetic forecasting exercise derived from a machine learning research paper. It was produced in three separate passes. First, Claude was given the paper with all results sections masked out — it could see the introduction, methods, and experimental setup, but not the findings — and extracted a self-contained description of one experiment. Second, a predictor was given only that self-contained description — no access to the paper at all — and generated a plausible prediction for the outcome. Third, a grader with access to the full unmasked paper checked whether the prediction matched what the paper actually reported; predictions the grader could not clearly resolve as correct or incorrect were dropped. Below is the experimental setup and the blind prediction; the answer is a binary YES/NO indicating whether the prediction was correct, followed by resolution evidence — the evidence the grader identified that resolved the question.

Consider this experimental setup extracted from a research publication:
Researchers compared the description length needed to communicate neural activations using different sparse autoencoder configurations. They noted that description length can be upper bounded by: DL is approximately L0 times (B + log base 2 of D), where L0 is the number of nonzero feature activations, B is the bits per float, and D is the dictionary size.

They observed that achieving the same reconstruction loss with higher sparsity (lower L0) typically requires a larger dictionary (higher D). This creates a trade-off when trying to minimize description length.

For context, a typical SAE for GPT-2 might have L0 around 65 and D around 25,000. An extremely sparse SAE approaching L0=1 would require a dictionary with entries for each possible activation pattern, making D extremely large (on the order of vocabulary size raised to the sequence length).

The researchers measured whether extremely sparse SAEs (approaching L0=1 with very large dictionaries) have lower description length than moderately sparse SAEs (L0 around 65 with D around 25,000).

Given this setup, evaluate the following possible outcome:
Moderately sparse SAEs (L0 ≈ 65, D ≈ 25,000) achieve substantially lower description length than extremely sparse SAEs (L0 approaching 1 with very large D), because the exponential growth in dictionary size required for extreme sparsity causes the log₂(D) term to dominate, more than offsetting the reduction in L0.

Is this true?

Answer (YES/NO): YES